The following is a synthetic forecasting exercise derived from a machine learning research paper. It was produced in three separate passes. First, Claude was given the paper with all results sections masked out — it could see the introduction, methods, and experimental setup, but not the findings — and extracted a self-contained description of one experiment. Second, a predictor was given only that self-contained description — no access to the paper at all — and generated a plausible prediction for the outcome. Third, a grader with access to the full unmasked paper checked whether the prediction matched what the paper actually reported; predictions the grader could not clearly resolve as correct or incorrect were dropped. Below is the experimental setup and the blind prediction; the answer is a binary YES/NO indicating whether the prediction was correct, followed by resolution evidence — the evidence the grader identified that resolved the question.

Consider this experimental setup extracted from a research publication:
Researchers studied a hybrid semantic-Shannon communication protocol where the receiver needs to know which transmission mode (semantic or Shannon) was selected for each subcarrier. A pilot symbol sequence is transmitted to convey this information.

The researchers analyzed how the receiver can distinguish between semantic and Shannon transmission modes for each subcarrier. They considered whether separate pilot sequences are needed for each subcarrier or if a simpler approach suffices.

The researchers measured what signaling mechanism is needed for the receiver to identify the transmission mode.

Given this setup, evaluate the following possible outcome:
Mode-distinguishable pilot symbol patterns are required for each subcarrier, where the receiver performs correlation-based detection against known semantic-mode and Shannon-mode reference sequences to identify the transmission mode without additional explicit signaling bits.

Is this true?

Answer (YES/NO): NO